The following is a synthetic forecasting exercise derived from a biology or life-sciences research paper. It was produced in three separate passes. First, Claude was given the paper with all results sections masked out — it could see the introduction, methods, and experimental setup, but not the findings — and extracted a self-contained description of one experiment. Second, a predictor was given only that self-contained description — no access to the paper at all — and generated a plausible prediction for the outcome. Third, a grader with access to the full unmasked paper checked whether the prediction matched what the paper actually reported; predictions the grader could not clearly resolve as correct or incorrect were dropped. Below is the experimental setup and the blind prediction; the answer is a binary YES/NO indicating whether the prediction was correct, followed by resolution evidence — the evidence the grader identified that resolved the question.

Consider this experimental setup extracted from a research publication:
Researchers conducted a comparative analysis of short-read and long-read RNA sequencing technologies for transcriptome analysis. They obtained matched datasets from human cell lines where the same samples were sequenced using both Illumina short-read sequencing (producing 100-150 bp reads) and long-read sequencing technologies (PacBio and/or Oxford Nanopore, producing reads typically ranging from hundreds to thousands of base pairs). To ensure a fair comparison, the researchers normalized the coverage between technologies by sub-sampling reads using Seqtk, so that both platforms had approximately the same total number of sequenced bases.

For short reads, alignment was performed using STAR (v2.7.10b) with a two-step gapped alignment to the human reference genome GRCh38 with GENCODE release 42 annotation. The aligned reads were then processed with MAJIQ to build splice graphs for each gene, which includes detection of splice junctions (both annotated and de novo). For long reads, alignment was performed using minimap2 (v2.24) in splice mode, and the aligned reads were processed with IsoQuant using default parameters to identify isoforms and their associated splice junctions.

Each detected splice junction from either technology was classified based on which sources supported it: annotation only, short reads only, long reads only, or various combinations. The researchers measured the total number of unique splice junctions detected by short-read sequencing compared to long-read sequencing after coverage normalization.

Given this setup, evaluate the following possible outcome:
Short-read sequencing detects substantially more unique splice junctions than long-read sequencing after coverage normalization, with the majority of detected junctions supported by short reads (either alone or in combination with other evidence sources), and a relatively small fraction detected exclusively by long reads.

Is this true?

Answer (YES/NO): YES